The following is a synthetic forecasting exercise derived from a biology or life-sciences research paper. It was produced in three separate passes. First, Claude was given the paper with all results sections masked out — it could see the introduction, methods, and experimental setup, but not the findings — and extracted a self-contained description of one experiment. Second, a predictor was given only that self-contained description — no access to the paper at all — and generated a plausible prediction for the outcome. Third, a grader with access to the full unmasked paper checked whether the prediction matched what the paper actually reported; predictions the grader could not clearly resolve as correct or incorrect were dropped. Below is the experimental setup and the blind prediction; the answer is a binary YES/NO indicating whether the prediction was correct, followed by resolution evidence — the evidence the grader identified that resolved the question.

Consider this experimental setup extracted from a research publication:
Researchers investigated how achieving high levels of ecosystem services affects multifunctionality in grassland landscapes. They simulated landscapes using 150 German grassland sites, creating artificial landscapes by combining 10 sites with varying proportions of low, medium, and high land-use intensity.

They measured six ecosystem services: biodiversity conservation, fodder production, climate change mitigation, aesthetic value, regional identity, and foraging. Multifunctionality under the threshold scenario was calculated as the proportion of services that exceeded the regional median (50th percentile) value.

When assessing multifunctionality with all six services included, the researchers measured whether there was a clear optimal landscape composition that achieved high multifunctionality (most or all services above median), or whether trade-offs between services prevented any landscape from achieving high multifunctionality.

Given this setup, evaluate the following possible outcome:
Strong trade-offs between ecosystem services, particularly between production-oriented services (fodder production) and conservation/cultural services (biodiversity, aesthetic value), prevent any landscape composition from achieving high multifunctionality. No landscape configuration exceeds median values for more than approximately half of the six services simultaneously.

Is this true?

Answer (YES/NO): YES